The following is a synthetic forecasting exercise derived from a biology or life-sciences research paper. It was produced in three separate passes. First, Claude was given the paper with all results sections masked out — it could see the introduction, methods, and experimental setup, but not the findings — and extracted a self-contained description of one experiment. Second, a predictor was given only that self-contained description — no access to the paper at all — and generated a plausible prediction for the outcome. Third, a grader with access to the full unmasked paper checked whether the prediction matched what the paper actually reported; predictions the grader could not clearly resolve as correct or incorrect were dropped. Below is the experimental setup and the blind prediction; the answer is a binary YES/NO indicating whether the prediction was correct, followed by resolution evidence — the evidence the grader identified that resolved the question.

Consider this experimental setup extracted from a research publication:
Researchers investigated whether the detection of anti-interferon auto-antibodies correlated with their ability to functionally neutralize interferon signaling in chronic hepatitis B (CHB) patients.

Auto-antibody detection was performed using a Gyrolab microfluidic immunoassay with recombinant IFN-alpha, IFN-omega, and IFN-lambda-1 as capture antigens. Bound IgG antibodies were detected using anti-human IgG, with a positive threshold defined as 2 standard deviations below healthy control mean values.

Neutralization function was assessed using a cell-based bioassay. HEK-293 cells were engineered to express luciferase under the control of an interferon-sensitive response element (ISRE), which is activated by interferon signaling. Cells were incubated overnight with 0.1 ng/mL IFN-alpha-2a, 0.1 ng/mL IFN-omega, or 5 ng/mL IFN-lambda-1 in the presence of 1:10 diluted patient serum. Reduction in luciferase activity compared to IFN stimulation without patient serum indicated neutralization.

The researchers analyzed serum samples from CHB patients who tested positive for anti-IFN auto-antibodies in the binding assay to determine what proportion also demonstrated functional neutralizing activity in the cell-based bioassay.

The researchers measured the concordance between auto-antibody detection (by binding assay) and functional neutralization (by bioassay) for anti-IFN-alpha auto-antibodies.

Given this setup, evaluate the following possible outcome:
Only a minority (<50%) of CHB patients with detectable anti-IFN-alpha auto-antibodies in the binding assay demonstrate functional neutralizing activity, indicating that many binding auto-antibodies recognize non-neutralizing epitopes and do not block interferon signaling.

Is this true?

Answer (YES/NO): YES